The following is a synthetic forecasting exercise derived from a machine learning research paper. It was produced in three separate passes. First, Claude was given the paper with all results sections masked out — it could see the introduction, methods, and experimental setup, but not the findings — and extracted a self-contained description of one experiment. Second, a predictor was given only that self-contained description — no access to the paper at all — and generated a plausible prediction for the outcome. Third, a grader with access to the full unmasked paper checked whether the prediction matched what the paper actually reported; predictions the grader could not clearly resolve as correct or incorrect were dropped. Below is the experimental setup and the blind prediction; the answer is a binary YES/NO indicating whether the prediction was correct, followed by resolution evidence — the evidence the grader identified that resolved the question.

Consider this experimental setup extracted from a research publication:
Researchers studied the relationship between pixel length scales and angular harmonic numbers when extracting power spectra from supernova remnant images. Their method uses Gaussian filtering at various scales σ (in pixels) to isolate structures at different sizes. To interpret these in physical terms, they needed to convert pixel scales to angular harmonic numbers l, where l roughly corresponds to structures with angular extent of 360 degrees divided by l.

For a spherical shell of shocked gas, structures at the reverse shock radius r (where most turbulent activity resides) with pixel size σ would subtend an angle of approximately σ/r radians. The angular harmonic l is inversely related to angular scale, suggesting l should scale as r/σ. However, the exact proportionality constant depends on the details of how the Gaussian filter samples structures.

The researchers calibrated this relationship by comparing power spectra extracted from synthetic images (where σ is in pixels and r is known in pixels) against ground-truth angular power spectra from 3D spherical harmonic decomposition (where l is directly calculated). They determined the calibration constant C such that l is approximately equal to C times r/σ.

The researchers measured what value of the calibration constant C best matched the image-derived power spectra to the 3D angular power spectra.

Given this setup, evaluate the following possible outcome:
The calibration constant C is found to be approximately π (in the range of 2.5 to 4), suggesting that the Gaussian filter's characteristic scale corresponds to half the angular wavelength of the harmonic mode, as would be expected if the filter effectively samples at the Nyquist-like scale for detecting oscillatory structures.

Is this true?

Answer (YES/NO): NO